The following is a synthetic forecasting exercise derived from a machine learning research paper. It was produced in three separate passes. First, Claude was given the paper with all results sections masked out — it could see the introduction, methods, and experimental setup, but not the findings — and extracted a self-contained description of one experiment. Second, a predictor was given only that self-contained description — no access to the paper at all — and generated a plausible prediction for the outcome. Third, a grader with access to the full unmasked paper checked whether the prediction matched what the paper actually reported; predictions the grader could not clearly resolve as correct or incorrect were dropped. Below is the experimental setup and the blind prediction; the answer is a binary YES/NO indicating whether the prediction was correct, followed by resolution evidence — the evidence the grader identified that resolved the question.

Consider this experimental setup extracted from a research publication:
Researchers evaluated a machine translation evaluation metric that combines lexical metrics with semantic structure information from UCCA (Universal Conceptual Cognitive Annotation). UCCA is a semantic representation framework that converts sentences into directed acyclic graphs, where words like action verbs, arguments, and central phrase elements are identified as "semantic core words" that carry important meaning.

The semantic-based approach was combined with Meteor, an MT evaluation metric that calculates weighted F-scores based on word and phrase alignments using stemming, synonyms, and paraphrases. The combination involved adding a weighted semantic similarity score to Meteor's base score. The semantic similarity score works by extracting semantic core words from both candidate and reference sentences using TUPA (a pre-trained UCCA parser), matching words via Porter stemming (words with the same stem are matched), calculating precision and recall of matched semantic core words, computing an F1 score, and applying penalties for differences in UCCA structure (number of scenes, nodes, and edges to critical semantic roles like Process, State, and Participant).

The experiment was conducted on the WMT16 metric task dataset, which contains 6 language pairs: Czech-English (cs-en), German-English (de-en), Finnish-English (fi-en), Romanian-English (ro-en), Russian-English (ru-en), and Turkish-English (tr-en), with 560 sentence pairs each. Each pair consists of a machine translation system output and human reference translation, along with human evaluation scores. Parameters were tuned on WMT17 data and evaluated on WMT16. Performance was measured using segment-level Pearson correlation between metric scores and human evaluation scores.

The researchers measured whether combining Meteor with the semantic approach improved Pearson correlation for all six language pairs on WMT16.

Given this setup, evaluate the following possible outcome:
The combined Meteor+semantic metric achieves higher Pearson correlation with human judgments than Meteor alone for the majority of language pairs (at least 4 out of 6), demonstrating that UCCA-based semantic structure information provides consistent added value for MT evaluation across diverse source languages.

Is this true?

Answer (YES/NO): YES